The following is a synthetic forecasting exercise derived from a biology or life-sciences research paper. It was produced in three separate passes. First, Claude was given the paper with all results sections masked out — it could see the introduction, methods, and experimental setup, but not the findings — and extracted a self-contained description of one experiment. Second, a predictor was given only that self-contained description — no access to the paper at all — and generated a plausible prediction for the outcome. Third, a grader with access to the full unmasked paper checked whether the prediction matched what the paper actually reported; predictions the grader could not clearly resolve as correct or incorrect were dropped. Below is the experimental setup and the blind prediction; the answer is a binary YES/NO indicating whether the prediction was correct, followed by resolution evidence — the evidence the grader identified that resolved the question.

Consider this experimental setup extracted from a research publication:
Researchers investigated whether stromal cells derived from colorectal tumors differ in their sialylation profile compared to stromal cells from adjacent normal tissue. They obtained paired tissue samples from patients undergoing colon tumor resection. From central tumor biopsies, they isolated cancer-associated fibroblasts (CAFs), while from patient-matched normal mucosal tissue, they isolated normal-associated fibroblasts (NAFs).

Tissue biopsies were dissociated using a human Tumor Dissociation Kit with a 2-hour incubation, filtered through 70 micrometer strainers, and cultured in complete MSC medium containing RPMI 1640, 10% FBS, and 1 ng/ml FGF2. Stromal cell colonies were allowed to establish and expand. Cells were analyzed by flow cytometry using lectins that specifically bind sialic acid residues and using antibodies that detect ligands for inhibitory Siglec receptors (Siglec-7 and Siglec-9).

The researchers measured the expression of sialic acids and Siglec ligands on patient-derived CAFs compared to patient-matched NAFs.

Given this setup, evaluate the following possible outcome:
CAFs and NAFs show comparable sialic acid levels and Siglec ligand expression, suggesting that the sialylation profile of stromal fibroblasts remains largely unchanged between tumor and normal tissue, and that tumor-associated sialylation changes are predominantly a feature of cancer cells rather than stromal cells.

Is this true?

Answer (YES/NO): NO